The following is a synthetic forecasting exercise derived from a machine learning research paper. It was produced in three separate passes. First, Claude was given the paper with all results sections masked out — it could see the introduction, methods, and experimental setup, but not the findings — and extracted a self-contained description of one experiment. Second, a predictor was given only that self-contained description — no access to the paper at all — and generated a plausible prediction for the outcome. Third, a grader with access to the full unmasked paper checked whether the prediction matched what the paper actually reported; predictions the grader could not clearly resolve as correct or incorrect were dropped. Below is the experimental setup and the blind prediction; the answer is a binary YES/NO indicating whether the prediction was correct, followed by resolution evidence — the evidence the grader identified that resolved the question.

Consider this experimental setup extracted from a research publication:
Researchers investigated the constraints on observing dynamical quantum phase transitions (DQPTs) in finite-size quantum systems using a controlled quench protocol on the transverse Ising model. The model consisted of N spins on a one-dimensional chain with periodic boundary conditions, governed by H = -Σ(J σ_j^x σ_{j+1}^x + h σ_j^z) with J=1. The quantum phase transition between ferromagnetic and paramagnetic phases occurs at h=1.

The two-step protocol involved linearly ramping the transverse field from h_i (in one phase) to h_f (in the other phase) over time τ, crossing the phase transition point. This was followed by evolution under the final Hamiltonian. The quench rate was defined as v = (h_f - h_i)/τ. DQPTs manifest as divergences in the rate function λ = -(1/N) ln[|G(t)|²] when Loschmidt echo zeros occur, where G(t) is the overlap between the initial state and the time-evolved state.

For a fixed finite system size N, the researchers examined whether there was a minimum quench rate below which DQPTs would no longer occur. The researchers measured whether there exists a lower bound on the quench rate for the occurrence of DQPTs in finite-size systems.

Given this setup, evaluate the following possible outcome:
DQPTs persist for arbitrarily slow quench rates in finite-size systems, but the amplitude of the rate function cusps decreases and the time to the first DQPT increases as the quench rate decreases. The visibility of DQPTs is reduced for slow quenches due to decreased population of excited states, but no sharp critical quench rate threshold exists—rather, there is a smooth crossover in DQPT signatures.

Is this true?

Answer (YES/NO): NO